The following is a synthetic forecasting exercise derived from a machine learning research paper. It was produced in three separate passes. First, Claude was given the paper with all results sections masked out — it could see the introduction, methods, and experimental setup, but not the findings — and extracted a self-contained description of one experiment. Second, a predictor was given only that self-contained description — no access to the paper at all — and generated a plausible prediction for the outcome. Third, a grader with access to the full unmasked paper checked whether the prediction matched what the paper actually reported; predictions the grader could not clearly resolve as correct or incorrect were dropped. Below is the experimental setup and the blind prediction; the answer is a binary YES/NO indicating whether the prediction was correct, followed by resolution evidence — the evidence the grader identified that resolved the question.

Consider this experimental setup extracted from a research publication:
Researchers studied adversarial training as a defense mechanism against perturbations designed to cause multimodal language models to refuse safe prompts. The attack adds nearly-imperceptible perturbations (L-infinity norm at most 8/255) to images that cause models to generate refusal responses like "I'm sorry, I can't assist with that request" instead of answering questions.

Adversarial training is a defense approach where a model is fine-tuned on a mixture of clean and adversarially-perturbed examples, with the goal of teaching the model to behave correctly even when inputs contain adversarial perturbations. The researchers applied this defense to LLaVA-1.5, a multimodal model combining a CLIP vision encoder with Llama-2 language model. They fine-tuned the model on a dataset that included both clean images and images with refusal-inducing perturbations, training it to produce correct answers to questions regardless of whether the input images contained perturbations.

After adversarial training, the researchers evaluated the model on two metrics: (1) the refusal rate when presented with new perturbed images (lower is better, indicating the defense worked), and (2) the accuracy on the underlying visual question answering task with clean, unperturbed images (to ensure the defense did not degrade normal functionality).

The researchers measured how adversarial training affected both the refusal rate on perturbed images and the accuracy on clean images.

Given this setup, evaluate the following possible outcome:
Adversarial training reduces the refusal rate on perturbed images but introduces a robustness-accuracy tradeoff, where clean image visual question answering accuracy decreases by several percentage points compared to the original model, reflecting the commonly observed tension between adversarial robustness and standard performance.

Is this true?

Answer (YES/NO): YES